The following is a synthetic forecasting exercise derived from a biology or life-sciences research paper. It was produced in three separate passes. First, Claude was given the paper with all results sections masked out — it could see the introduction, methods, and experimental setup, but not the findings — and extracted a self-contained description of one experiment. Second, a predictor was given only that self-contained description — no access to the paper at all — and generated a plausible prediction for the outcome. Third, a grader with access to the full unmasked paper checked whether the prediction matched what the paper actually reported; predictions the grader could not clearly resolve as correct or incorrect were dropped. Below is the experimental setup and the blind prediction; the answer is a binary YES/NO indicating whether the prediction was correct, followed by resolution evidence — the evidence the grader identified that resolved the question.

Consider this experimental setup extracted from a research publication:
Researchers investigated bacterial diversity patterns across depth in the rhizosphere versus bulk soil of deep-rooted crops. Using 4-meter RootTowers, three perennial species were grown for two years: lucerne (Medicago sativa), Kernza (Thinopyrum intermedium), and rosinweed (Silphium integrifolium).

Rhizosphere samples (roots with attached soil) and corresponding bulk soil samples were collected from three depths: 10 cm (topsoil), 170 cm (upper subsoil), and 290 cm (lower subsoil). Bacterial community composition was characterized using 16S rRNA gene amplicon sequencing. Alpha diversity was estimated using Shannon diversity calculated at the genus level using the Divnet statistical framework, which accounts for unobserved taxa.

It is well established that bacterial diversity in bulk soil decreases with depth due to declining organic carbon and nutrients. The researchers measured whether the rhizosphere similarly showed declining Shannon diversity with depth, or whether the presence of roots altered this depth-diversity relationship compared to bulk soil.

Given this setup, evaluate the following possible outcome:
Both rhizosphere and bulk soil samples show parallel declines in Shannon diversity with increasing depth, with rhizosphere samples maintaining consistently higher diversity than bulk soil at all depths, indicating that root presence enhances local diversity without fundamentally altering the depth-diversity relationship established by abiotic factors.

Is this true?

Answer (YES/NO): NO